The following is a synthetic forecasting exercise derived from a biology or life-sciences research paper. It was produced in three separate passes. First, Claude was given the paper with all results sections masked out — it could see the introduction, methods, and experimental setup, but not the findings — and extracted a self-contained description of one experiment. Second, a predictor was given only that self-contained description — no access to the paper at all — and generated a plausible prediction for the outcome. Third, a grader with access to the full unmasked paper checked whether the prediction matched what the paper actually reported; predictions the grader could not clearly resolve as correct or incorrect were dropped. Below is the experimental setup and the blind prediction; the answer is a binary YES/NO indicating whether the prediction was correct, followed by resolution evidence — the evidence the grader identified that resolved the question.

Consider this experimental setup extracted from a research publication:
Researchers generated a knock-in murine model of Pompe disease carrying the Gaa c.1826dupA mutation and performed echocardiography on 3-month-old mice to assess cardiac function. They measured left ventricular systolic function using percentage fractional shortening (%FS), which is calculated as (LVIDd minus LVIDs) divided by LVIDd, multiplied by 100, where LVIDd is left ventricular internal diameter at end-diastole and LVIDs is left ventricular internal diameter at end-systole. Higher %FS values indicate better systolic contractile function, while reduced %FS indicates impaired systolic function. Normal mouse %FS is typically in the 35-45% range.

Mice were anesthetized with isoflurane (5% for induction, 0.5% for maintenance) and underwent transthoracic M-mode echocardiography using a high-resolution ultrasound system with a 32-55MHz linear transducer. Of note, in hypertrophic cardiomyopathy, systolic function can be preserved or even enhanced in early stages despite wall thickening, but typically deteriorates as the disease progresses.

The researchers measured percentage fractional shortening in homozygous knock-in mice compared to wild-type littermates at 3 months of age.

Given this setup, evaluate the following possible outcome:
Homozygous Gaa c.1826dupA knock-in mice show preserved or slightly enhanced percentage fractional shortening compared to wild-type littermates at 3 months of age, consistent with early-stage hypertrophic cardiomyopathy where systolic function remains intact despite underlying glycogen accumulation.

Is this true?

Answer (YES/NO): YES